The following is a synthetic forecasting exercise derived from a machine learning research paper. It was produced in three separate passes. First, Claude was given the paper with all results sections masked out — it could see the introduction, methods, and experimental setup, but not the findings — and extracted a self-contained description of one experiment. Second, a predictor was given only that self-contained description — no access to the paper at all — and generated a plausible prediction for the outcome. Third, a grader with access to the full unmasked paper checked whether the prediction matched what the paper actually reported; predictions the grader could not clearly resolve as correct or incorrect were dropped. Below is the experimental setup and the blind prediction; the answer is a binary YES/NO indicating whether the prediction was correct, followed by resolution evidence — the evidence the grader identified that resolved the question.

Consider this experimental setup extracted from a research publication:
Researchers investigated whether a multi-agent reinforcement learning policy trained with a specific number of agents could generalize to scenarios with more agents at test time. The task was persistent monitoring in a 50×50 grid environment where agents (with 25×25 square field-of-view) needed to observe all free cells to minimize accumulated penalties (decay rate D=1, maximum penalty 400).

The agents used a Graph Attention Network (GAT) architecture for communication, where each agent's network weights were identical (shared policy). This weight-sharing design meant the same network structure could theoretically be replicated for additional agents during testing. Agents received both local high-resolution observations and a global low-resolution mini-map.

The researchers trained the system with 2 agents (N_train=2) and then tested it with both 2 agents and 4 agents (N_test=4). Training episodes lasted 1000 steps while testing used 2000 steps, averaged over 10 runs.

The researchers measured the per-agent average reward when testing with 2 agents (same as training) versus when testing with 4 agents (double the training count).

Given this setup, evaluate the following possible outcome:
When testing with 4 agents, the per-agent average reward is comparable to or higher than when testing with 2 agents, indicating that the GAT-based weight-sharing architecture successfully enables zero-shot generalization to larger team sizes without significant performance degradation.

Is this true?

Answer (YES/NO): NO